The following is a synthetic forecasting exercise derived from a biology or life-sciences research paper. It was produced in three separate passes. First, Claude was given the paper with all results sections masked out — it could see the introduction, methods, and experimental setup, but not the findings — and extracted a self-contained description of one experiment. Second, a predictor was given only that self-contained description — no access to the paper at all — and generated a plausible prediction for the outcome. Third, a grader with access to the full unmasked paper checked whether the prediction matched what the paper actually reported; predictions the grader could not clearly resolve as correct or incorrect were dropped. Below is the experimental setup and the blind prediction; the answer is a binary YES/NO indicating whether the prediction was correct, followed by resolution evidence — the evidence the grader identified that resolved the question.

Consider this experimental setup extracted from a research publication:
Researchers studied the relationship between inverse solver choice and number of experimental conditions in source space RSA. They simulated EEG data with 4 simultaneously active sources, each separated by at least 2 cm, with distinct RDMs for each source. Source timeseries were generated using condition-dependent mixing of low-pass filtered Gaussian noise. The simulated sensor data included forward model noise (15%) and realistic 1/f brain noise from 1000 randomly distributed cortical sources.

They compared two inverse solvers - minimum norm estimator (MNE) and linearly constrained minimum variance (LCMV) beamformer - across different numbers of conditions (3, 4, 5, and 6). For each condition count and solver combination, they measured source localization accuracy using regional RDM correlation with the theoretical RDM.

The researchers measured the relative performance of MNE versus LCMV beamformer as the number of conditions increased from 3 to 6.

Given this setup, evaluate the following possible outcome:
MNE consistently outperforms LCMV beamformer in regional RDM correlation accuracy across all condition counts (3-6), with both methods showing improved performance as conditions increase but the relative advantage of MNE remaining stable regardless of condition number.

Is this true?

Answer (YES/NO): NO